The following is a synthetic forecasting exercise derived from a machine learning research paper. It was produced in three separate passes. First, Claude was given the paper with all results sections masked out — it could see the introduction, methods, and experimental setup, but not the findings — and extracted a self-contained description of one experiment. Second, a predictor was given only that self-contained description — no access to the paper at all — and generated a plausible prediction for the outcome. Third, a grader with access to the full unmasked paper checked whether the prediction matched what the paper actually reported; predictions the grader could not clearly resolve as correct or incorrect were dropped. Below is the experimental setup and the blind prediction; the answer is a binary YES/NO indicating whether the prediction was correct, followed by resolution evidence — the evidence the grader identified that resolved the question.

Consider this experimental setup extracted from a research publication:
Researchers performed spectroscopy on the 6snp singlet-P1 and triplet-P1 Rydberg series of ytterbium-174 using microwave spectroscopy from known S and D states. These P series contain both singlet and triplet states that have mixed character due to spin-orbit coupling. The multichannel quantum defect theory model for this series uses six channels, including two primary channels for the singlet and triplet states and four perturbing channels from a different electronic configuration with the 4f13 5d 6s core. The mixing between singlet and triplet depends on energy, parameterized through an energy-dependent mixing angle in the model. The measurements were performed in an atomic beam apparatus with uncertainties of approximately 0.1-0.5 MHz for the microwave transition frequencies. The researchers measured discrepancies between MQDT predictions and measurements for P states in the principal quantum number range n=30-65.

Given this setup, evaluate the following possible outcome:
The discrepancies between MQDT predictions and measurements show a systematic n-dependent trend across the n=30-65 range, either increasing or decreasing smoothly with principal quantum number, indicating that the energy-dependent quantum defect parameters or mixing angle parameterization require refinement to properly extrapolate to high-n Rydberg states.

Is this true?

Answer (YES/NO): NO